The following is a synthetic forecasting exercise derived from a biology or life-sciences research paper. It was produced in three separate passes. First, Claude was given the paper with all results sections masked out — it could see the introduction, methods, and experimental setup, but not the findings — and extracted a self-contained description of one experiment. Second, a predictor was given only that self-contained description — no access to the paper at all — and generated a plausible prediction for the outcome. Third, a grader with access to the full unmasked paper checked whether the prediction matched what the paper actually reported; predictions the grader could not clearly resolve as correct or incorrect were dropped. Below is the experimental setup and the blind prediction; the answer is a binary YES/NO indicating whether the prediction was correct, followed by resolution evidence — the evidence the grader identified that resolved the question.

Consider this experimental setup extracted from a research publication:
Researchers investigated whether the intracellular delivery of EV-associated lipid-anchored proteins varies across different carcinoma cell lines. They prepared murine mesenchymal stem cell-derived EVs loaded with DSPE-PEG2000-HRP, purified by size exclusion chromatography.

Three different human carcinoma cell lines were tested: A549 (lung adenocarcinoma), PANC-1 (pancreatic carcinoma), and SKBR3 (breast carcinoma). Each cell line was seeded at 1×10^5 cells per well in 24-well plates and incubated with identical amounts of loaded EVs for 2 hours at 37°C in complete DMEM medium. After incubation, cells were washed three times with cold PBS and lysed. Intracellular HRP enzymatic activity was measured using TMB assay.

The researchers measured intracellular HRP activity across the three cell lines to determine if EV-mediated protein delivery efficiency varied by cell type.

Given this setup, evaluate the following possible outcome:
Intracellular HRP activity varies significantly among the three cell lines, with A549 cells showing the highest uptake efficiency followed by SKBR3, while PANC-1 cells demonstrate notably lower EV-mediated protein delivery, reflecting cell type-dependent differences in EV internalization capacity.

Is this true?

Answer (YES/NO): NO